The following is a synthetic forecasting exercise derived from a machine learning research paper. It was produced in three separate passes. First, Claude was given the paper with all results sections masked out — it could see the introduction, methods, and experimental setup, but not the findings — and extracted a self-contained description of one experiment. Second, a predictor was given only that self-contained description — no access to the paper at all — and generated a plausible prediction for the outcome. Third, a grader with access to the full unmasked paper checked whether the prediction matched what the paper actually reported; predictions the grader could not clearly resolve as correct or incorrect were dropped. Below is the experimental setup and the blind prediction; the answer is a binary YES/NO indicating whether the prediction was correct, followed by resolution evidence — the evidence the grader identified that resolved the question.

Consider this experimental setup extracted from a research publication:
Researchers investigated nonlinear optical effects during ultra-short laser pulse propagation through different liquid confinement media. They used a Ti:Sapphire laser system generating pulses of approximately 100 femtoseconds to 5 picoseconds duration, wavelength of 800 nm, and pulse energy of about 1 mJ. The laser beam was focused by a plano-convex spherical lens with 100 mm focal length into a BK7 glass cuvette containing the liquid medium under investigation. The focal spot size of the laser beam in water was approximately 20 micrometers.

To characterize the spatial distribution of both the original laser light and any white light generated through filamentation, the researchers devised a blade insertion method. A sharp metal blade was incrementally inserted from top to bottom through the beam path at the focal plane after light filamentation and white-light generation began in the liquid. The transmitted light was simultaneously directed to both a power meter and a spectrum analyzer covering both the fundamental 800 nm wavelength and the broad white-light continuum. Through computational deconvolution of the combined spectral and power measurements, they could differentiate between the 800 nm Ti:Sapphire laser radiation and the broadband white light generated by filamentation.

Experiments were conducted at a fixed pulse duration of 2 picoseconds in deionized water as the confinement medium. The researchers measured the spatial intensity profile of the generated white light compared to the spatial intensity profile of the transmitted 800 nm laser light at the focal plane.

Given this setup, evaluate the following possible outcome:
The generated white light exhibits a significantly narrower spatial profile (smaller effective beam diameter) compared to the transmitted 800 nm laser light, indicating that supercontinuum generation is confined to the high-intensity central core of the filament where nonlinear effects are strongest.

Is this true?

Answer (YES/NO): NO